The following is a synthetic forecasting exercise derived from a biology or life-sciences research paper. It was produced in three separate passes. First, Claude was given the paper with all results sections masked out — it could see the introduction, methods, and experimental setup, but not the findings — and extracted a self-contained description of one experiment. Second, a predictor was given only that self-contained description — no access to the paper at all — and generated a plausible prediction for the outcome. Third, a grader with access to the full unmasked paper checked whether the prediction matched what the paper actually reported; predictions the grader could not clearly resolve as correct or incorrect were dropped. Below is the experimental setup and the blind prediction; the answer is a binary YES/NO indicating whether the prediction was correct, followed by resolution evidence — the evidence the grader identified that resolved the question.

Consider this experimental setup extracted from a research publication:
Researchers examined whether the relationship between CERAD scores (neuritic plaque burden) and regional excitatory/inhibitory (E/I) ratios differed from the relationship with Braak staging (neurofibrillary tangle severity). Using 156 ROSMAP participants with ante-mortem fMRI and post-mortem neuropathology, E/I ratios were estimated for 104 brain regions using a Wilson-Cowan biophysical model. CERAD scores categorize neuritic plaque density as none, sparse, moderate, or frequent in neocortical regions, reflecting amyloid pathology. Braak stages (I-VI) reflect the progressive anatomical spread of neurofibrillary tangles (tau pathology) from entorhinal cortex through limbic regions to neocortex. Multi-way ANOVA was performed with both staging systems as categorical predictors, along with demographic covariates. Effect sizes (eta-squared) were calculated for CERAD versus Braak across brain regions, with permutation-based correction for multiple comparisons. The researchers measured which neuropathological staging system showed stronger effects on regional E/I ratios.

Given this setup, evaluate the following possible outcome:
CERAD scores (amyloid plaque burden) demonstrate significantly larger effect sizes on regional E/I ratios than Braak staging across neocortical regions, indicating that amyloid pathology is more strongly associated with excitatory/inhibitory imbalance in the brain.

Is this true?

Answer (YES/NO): NO